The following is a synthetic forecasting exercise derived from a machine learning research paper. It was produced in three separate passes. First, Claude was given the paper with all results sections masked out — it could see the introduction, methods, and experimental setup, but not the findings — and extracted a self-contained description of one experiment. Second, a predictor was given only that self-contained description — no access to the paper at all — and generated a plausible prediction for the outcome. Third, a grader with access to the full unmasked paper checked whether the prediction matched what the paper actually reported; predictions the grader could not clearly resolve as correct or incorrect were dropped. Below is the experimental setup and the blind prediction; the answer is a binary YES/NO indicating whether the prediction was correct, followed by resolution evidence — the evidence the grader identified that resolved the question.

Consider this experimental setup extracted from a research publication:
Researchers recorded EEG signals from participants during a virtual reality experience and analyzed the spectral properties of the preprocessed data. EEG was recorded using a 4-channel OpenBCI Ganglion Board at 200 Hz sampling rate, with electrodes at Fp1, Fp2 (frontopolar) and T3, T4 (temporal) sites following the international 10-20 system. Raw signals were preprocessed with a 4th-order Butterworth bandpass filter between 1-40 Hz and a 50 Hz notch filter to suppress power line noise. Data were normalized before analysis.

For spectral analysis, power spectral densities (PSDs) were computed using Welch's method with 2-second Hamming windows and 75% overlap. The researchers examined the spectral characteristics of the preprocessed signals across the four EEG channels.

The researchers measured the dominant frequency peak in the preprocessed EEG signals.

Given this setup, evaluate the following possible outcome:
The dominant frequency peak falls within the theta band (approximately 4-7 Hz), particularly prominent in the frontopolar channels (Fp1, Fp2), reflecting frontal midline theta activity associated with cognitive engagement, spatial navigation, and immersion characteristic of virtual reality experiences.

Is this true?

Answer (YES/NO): NO